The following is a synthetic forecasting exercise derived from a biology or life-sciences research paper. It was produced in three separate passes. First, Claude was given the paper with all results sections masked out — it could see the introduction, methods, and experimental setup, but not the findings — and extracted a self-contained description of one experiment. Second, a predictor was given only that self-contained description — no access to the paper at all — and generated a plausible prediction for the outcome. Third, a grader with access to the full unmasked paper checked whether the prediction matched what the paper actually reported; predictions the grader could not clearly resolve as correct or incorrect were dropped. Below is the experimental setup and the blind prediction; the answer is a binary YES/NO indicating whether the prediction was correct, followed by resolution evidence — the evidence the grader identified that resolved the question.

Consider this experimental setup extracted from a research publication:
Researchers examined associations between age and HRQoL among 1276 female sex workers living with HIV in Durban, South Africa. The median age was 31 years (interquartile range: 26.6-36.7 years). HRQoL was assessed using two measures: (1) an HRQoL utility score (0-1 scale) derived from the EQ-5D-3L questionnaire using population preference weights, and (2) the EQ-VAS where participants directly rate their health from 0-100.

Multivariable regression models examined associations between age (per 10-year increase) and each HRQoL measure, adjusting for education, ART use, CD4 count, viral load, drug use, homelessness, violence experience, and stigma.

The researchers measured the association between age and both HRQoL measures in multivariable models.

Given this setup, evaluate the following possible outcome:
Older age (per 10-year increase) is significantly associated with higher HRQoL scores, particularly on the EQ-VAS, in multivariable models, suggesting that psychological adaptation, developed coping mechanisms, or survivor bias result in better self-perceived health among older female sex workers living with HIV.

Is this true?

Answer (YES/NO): NO